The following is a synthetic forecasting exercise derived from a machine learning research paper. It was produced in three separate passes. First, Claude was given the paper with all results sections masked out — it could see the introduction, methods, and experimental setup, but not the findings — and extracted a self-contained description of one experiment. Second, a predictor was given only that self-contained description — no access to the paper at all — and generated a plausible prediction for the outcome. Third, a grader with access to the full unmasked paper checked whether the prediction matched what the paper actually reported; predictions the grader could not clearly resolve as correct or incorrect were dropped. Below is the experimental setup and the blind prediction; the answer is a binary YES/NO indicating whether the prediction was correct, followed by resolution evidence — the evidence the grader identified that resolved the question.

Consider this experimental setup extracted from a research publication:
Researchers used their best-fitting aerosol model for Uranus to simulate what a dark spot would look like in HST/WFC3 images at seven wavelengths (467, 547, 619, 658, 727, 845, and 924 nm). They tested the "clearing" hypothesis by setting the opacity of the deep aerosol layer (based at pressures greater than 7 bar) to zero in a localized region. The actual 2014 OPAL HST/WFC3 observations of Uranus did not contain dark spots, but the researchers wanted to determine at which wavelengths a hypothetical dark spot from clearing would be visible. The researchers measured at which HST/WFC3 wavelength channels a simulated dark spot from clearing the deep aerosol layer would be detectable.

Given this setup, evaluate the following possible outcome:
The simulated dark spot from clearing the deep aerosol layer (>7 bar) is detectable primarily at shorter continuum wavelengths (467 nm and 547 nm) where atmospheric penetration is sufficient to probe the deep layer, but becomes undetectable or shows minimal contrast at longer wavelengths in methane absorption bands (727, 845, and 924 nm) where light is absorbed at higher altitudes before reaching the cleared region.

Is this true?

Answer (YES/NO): NO